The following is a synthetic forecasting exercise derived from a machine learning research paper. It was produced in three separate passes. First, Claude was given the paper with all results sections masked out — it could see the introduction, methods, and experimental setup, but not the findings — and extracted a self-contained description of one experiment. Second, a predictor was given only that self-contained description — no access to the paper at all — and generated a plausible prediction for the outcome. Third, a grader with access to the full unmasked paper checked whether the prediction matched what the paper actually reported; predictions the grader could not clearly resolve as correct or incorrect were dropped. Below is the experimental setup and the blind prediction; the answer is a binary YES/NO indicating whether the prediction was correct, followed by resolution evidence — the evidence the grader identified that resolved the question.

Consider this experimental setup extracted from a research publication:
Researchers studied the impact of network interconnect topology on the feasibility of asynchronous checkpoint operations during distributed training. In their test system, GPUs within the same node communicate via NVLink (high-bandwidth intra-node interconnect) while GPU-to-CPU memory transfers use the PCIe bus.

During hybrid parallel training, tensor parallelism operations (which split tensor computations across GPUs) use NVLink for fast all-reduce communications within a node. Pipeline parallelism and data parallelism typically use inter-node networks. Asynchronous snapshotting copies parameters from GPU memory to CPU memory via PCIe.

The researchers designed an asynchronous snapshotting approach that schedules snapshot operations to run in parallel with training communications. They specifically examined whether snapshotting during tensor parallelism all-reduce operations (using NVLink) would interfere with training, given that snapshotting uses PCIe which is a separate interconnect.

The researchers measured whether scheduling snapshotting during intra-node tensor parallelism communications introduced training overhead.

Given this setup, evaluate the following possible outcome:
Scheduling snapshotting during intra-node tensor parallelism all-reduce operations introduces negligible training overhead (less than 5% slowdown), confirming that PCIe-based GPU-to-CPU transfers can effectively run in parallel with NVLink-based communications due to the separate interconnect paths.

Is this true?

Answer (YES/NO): NO